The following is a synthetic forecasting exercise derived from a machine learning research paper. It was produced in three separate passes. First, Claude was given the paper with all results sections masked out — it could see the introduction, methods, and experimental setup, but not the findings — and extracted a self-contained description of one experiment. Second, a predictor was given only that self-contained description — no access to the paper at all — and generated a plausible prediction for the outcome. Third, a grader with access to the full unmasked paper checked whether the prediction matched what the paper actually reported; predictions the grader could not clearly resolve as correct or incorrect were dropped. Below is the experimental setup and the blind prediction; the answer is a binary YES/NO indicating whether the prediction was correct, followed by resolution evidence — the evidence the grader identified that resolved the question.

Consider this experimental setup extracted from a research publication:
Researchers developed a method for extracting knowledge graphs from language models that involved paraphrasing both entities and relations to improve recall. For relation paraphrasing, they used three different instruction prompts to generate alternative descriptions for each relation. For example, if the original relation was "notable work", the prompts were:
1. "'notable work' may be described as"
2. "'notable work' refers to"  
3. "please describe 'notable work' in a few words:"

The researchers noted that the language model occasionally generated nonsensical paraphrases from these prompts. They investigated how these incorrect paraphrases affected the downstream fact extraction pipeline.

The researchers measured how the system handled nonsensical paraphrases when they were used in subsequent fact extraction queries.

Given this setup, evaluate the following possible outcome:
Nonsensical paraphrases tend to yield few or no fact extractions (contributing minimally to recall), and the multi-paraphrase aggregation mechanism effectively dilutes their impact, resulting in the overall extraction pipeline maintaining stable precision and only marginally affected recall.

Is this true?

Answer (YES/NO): NO